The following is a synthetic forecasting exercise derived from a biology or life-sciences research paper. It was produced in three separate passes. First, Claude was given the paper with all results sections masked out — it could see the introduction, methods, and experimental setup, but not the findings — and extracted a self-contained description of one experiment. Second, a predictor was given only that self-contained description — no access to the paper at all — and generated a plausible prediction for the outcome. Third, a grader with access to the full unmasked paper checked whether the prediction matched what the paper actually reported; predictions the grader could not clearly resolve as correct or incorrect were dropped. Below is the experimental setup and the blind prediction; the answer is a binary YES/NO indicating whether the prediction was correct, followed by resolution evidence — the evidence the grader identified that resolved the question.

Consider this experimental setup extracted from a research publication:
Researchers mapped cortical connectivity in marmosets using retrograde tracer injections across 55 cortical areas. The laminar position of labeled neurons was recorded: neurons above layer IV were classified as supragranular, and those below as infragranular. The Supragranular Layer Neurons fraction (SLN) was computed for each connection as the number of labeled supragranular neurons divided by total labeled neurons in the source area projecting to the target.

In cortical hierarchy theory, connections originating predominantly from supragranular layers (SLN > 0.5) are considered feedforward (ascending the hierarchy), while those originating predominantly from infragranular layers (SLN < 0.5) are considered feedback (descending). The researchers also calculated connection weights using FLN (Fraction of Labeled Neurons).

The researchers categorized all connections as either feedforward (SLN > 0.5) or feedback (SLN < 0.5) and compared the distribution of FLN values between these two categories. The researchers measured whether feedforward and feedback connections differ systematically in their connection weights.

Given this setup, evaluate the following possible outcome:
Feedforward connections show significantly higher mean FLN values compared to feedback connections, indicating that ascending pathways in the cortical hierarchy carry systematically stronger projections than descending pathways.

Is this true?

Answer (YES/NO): YES